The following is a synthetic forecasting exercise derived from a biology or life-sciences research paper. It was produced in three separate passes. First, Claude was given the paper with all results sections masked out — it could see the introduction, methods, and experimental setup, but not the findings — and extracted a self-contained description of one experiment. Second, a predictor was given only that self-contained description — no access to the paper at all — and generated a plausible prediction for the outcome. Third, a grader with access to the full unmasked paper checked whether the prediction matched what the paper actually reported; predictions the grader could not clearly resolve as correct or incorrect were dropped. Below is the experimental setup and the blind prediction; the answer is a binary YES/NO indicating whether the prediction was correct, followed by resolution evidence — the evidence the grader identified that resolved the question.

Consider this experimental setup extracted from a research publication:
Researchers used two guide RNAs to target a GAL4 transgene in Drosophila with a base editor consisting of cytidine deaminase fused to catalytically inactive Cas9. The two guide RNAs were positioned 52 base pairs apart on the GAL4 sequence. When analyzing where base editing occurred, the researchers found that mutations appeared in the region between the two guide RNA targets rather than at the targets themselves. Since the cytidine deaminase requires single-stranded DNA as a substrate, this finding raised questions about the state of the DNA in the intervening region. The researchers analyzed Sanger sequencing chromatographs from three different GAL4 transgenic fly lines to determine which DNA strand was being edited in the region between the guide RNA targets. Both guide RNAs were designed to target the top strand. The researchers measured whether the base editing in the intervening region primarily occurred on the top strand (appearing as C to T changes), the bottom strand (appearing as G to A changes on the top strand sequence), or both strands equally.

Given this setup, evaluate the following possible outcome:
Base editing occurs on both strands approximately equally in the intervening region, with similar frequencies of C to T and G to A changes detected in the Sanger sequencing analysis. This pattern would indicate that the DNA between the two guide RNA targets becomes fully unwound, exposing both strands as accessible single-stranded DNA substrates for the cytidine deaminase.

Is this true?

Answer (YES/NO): NO